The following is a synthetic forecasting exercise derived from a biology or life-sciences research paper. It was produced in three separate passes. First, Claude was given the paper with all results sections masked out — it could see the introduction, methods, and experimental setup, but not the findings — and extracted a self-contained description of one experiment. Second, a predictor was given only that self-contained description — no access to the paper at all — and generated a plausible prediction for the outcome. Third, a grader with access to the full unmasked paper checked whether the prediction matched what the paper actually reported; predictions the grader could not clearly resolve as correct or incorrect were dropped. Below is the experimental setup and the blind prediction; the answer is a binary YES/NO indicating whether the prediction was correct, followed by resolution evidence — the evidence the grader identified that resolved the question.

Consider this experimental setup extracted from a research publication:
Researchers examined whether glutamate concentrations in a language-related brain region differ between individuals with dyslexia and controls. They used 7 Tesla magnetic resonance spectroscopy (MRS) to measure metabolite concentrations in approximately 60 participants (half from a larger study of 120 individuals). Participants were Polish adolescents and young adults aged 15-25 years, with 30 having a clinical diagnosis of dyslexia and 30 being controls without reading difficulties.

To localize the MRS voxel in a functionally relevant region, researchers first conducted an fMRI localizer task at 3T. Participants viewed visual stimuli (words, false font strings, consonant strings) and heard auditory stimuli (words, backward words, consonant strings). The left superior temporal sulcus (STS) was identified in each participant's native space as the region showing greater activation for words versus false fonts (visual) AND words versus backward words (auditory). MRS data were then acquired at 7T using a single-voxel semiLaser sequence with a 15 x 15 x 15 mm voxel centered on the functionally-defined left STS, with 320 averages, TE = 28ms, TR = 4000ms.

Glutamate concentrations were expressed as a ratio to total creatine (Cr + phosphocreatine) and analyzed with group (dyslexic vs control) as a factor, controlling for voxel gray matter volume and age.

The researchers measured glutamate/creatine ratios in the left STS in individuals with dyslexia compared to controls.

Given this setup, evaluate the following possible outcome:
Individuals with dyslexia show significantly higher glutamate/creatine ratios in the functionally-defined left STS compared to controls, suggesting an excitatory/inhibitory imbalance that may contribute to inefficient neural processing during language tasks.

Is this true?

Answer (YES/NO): NO